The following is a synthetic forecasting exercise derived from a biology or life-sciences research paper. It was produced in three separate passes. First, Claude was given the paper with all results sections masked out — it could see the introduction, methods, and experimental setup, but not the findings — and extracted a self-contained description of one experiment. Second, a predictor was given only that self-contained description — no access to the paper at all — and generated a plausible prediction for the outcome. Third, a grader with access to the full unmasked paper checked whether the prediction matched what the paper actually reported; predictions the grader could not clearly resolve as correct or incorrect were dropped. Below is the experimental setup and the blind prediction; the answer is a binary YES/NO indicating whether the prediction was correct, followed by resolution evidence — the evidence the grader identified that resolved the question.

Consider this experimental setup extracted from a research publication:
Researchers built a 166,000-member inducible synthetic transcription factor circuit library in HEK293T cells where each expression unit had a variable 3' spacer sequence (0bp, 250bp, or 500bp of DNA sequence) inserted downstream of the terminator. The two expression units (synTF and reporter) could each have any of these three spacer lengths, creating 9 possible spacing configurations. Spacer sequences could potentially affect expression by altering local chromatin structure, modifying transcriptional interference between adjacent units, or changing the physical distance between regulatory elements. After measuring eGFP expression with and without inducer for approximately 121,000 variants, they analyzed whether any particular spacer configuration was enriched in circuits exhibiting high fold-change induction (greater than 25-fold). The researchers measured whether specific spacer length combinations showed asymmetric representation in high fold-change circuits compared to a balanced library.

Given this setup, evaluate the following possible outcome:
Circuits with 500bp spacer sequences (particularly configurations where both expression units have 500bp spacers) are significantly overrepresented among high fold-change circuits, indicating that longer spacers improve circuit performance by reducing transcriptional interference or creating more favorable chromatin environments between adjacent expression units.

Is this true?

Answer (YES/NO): NO